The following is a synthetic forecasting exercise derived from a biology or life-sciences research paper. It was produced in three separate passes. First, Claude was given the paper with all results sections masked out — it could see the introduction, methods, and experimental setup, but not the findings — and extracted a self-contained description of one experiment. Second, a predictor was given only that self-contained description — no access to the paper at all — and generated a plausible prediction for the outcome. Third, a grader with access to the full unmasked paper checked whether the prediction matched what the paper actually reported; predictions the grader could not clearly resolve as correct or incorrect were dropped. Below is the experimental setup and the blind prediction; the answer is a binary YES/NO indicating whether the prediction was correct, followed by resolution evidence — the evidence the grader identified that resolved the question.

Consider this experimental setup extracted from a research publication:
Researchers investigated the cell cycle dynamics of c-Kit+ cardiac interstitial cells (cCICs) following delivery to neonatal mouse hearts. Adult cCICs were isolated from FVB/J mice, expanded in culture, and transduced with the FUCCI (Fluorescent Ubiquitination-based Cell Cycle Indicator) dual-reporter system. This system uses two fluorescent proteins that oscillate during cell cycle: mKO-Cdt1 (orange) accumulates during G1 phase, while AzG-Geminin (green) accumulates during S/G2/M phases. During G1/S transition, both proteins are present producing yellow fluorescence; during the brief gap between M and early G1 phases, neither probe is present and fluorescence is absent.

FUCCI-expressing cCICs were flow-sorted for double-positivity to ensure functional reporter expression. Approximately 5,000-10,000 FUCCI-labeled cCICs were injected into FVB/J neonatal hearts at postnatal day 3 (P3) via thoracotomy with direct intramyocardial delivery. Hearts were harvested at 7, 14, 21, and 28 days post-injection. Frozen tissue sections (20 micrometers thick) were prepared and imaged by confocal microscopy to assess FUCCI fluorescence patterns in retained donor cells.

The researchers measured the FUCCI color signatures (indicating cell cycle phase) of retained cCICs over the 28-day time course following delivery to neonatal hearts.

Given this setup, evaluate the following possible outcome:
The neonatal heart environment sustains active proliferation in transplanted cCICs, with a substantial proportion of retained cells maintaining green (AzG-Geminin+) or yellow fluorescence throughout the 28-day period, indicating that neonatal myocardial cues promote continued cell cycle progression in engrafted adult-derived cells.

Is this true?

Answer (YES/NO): NO